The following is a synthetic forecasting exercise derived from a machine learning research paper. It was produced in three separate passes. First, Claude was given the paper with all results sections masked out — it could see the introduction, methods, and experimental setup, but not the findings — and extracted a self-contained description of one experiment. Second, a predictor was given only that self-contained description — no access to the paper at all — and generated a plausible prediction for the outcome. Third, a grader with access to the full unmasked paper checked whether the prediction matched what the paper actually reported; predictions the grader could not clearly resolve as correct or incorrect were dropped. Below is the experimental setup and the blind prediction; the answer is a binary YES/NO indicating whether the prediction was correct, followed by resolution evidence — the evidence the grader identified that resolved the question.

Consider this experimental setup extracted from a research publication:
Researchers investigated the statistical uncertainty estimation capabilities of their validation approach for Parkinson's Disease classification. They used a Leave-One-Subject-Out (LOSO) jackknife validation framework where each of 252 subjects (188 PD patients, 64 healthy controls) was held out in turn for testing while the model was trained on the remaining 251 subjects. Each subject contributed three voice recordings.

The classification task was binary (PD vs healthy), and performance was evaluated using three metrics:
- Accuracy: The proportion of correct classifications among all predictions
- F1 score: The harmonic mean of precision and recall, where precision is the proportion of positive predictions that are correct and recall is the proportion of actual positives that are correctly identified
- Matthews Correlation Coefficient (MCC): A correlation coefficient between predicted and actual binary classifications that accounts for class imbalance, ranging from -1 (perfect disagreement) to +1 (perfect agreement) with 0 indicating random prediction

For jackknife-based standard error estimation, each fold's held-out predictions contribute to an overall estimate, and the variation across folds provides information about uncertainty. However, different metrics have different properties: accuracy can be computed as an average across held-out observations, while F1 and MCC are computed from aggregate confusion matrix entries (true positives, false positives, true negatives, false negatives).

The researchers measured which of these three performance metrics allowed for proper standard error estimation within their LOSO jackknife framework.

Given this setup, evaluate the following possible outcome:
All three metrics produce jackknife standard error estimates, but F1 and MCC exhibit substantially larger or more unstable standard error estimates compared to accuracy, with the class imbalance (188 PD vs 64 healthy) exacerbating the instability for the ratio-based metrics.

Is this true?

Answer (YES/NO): NO